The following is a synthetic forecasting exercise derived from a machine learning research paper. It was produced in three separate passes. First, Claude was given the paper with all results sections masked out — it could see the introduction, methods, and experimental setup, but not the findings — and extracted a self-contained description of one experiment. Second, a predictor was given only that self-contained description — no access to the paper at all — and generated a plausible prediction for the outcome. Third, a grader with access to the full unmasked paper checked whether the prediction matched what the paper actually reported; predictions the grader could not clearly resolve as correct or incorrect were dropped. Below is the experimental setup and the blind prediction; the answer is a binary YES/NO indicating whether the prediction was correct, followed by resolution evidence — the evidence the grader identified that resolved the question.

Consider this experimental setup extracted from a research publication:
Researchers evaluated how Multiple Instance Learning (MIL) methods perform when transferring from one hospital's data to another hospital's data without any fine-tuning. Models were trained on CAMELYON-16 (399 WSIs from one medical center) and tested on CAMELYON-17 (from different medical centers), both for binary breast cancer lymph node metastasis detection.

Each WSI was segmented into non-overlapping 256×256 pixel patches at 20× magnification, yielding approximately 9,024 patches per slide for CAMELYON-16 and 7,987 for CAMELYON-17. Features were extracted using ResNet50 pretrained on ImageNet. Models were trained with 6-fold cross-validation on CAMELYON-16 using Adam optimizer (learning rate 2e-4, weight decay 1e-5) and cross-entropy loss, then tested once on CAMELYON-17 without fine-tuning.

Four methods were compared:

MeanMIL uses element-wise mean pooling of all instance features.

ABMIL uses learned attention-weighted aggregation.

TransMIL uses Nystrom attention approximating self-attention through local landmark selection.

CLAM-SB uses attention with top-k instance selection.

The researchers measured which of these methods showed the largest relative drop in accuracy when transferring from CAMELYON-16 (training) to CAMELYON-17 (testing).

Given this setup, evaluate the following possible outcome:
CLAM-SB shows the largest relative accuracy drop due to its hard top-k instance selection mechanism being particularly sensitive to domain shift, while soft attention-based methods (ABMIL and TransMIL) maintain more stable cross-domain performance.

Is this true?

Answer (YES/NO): NO